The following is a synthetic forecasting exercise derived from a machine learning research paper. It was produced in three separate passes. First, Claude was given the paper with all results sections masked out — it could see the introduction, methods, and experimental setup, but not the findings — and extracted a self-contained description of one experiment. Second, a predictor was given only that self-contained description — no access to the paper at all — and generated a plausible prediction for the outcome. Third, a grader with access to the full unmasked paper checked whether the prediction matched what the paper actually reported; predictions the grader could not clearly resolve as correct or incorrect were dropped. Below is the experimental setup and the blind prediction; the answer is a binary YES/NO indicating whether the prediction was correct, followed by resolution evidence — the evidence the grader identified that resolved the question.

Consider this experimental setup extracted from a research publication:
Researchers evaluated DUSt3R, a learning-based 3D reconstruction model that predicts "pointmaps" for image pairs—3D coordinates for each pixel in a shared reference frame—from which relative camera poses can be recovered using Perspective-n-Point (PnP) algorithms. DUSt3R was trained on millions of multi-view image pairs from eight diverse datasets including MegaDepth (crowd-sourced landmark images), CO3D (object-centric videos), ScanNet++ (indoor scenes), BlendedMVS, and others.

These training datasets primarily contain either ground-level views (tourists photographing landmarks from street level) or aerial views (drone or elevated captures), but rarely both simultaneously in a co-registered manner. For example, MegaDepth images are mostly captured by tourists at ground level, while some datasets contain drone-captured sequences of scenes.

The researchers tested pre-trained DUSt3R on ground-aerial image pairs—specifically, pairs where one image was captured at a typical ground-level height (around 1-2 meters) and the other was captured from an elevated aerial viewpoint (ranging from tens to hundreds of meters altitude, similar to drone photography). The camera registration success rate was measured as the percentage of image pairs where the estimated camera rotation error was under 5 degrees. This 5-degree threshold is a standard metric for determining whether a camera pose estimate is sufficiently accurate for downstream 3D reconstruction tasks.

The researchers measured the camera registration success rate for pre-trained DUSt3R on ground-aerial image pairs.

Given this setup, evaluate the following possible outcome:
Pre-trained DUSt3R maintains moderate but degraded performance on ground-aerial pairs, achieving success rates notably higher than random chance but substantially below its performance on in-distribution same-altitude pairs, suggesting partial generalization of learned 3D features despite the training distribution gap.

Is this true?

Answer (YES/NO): NO